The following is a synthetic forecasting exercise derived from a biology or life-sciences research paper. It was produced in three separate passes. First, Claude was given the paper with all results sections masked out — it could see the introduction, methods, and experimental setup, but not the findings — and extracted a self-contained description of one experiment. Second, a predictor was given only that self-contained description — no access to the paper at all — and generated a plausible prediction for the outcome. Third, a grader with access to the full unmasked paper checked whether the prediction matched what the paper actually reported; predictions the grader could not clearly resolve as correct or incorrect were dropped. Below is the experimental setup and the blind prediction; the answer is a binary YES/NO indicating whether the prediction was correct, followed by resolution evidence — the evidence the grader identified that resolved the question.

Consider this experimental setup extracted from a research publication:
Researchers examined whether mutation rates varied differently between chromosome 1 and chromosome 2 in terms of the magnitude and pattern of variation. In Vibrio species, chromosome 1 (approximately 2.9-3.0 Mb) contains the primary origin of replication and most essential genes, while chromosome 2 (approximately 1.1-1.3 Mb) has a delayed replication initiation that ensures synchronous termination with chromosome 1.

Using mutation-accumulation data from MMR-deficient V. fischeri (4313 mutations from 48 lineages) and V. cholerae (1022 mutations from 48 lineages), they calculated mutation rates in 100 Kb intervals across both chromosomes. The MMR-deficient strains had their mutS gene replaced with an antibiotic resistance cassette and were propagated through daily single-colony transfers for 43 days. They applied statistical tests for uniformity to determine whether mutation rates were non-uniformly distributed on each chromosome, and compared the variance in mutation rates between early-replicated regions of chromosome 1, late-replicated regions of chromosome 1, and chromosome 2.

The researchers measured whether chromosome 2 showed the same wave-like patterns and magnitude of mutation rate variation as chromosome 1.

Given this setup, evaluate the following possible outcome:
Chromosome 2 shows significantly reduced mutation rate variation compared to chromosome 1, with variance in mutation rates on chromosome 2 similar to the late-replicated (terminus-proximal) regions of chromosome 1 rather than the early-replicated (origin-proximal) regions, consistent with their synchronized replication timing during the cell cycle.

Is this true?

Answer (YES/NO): YES